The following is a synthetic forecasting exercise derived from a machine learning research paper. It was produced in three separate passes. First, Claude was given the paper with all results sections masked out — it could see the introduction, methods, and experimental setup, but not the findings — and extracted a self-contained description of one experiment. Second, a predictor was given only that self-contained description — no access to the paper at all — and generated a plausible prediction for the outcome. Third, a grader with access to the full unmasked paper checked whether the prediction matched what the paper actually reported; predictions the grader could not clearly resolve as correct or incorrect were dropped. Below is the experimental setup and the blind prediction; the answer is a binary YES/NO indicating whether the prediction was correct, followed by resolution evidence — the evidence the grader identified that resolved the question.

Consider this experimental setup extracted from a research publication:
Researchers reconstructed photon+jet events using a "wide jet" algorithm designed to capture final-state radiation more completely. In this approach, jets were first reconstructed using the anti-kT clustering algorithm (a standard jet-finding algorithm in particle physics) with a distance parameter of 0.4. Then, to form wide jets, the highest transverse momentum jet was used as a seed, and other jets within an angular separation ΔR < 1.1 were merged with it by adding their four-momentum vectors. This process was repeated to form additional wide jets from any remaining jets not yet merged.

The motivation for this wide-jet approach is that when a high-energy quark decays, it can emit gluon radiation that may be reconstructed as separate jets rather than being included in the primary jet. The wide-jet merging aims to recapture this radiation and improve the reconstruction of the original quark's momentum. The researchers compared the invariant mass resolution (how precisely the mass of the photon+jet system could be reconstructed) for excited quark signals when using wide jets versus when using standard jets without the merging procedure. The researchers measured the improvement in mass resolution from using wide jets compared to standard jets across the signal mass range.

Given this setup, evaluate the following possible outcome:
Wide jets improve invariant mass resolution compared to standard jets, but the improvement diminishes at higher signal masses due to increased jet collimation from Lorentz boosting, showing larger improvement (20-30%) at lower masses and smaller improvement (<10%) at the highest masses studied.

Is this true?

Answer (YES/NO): NO